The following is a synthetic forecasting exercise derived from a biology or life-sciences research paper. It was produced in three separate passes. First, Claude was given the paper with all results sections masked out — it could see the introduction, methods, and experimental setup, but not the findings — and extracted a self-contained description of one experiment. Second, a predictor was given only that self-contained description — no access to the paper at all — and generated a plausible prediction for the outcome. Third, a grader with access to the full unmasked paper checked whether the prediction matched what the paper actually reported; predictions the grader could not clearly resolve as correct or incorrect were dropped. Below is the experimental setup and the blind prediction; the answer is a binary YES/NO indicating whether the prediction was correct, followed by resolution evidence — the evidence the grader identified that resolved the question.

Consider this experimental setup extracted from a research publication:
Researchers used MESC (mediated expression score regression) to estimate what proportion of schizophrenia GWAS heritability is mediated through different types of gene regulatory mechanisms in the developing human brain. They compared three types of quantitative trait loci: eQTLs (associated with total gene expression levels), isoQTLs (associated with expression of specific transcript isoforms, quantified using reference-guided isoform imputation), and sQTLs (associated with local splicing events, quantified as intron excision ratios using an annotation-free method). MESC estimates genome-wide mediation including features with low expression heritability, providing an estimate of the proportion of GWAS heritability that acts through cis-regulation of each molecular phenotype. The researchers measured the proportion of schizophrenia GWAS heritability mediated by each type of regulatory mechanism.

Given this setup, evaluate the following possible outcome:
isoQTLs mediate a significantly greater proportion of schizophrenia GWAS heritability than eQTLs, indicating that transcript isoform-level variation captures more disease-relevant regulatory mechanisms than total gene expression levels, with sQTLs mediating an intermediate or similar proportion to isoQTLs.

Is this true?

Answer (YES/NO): NO